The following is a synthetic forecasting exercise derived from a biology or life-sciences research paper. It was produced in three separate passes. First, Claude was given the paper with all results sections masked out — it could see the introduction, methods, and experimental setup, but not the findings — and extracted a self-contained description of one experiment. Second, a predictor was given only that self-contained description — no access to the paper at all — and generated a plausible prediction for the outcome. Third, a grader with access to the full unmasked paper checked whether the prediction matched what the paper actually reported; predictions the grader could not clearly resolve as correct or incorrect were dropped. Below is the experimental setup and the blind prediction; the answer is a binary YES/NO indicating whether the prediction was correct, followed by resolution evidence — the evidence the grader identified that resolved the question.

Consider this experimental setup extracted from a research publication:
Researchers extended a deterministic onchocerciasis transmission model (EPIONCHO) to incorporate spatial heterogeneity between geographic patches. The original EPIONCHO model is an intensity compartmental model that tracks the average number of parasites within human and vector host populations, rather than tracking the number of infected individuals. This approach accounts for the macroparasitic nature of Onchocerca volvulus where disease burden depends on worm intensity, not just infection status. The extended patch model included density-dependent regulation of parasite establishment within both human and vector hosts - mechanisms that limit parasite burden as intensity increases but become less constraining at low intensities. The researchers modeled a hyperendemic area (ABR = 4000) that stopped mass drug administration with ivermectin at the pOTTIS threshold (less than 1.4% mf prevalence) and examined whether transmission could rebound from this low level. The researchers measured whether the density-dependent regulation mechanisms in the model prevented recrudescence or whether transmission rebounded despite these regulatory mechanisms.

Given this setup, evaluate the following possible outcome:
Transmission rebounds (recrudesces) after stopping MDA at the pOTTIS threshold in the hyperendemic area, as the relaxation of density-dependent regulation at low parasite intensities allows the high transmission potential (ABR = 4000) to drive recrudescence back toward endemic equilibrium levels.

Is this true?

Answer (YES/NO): YES